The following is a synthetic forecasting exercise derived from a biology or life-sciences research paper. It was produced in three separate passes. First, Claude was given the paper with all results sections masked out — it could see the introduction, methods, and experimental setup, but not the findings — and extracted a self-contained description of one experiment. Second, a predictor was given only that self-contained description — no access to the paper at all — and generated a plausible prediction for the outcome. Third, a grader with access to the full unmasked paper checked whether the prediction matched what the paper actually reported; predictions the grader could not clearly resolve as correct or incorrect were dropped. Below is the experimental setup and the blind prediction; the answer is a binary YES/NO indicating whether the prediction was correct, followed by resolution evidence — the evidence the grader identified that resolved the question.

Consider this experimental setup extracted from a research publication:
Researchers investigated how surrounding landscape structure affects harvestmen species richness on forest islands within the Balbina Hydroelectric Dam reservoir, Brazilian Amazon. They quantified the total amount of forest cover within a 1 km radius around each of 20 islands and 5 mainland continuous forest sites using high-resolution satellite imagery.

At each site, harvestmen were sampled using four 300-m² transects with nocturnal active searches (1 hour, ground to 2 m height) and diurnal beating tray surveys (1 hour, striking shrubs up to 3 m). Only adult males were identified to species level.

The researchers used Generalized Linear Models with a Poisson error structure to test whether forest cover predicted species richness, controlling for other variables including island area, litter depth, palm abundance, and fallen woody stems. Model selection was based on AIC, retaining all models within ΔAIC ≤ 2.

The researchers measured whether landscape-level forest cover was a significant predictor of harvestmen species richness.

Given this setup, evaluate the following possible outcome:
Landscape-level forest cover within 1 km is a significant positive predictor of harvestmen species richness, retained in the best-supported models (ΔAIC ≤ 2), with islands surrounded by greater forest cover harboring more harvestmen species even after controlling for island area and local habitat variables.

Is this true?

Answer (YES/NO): NO